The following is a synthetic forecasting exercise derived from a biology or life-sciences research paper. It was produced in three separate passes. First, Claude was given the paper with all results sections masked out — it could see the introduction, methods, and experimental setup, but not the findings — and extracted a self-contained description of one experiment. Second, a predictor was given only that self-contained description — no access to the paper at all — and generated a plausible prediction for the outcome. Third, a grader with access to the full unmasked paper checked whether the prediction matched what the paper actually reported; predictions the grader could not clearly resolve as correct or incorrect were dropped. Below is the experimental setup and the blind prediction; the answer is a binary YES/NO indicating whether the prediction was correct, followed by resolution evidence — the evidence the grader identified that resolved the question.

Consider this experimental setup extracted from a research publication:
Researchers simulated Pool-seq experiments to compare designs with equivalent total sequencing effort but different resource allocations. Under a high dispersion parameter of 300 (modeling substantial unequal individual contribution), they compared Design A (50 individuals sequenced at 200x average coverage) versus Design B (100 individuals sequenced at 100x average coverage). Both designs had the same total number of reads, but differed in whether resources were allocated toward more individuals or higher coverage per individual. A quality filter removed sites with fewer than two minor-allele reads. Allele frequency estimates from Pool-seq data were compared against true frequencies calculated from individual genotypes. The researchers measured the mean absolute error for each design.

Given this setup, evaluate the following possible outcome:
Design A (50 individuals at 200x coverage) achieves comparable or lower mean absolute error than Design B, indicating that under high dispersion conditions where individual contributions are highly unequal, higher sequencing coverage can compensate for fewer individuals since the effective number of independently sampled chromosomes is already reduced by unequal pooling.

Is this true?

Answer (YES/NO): NO